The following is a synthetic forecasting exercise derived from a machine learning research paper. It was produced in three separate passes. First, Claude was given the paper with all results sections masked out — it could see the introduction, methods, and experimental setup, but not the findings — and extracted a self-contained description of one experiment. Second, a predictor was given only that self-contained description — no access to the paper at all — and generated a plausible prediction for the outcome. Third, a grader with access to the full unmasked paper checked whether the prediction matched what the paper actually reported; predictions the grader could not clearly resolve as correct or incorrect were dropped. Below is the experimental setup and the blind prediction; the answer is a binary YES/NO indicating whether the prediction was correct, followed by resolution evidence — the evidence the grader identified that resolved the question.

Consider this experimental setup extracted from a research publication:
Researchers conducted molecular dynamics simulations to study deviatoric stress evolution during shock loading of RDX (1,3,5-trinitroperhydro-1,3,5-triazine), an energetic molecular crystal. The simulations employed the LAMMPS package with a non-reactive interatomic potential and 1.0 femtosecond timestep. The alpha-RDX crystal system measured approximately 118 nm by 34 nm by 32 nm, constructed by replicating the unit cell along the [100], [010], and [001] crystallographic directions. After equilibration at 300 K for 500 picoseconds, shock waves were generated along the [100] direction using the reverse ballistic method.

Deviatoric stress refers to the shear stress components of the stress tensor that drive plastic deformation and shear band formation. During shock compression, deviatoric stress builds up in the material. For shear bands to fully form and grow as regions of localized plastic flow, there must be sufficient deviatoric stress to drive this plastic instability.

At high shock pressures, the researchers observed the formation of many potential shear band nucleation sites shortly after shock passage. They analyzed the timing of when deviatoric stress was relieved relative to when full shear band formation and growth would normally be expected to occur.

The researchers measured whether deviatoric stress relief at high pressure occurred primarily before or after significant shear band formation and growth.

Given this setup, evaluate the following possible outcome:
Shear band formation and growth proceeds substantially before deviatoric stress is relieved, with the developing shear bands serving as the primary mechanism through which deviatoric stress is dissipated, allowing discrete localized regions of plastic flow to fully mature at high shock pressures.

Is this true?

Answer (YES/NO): NO